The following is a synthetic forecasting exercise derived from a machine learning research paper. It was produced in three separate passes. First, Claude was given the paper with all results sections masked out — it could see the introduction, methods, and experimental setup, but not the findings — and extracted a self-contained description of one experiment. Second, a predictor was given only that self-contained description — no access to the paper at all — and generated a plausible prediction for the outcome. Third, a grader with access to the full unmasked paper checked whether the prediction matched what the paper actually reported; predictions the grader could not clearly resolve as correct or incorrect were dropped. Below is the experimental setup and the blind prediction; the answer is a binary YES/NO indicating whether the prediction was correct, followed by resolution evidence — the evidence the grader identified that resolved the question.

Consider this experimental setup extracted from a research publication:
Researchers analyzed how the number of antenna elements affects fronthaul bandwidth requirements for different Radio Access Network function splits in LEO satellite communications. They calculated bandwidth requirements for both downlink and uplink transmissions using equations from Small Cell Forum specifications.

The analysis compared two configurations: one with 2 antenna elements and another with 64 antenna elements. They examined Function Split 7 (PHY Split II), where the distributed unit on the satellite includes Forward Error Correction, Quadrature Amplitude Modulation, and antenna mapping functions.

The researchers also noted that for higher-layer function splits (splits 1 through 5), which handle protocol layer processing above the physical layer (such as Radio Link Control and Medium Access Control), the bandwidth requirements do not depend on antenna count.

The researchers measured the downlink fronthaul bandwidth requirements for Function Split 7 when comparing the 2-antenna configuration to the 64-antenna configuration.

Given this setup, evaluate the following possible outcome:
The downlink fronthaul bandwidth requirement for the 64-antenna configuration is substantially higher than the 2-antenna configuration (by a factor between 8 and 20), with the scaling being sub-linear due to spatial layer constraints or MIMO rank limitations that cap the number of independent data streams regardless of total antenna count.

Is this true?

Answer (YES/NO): NO